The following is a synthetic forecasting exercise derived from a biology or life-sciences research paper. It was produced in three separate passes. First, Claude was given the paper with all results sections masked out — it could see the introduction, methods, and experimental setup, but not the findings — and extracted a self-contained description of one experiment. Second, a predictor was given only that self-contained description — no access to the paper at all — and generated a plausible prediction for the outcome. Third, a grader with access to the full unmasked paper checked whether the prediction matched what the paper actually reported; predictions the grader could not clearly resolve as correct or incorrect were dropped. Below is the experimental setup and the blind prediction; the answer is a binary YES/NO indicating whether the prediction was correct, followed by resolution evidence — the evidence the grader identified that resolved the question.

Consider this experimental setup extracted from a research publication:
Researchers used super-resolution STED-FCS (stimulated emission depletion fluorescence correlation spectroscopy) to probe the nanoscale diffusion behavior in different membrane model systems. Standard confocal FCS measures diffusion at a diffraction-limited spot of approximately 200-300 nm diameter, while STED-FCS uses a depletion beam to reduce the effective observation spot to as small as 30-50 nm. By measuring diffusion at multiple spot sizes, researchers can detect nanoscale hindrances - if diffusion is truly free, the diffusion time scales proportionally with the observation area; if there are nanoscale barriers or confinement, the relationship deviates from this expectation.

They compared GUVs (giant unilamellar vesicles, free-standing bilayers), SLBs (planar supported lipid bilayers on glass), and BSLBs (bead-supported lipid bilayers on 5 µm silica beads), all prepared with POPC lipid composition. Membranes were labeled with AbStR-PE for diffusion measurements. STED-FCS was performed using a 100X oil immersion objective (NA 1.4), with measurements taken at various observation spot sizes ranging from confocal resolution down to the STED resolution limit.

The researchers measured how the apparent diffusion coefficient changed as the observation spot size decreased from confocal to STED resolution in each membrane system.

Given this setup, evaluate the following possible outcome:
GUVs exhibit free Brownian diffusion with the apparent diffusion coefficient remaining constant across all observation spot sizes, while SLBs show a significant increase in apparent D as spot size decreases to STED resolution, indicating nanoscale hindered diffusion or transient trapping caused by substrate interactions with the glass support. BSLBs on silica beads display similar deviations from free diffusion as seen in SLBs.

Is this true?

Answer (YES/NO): NO